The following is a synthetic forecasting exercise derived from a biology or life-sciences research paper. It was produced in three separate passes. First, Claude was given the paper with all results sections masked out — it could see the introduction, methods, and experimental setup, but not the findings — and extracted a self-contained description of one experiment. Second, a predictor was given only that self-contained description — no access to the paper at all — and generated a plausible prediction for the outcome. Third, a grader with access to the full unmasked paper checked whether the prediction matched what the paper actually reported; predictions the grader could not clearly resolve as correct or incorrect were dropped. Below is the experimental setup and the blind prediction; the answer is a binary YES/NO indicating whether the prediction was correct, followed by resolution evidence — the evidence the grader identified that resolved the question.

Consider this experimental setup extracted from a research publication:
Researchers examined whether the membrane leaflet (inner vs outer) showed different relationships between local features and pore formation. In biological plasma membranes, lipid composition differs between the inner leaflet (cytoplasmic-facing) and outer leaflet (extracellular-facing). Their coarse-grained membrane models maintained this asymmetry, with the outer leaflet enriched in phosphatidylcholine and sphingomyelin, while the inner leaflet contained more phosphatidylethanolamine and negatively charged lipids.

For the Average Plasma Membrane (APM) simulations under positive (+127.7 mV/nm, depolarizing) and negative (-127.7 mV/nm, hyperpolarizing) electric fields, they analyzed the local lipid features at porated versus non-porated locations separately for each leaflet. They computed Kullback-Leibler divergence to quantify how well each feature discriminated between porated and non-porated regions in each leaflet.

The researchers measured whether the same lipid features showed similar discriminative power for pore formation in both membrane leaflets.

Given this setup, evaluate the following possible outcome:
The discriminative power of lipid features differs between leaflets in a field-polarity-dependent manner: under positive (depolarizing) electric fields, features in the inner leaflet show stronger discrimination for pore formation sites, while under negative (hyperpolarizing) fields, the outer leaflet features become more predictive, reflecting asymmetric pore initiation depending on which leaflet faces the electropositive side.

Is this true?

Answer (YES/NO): NO